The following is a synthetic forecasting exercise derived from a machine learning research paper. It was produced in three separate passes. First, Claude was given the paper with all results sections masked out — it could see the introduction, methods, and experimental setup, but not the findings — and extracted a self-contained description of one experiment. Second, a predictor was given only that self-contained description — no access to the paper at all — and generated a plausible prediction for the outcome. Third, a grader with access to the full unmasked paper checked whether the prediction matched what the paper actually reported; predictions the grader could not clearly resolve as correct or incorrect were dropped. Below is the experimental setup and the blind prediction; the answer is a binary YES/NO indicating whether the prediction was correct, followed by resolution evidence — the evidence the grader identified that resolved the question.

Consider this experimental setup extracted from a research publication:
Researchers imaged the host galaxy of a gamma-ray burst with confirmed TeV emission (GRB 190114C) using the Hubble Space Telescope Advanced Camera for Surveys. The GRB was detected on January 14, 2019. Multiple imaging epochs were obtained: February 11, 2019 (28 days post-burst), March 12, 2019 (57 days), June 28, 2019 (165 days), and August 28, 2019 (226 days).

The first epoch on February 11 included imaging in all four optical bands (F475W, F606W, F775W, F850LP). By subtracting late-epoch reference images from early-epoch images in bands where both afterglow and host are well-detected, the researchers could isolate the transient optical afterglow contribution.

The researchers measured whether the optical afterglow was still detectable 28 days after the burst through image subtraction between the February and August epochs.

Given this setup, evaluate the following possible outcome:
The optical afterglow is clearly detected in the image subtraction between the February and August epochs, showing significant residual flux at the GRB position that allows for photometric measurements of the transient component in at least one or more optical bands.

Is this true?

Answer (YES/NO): YES